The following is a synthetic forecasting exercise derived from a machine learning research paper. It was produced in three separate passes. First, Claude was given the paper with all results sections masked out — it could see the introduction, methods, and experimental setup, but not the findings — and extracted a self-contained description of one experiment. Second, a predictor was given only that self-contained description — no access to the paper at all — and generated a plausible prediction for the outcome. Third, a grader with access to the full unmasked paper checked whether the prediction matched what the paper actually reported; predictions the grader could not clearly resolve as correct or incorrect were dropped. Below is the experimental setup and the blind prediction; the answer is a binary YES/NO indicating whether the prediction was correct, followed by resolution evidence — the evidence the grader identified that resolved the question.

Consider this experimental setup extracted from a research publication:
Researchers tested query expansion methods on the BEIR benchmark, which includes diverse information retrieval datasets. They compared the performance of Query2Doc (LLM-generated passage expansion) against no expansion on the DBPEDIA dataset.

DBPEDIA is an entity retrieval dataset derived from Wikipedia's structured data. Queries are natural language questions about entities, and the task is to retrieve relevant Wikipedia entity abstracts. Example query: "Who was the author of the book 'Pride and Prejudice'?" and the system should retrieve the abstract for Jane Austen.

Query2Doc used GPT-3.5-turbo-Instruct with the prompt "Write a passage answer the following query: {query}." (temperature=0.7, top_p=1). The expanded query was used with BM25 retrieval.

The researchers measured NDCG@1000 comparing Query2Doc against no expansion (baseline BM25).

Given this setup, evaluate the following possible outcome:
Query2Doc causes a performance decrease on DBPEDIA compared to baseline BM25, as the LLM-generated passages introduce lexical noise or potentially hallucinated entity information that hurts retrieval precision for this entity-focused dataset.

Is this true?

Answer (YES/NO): NO